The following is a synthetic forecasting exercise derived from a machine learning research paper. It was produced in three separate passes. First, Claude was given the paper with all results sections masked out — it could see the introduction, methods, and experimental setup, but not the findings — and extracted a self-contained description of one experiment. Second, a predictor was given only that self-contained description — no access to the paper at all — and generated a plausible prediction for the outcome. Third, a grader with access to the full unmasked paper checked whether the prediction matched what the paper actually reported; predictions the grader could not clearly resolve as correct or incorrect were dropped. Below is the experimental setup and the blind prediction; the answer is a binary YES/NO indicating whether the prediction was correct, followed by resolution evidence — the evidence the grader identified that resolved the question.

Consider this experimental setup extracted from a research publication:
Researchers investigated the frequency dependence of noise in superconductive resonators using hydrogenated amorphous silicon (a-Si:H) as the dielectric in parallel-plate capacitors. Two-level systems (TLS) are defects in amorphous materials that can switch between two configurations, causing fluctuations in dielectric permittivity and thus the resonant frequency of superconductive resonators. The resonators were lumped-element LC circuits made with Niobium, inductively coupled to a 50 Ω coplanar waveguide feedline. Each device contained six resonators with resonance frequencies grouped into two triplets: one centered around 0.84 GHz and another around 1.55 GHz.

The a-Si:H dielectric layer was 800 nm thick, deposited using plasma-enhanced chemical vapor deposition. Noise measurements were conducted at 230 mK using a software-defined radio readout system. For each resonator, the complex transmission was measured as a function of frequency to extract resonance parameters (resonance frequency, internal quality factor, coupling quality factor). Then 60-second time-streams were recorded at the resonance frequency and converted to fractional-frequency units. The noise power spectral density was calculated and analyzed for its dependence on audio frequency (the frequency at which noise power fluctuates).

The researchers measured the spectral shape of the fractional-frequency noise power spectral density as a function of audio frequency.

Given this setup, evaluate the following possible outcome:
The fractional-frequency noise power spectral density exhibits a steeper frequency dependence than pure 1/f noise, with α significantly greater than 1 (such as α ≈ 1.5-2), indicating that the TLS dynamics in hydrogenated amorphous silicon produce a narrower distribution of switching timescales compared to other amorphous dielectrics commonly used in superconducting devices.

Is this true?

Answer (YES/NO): NO